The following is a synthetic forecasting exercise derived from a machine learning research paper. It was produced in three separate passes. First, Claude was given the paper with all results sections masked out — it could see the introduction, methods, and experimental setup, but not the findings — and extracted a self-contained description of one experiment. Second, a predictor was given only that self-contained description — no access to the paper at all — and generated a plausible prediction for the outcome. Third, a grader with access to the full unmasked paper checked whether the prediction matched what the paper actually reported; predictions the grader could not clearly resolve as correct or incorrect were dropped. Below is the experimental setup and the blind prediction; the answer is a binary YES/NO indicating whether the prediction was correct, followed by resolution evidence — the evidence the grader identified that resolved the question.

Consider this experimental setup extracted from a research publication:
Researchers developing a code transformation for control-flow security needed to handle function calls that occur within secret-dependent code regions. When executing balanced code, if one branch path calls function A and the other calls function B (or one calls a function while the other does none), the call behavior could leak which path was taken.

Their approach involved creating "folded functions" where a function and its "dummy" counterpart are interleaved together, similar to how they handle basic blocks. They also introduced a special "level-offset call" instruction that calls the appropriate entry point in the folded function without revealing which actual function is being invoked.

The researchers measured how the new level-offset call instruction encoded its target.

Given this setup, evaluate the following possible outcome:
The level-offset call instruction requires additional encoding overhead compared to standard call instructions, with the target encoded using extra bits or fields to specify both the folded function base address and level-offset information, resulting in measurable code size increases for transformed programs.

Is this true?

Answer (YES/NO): NO